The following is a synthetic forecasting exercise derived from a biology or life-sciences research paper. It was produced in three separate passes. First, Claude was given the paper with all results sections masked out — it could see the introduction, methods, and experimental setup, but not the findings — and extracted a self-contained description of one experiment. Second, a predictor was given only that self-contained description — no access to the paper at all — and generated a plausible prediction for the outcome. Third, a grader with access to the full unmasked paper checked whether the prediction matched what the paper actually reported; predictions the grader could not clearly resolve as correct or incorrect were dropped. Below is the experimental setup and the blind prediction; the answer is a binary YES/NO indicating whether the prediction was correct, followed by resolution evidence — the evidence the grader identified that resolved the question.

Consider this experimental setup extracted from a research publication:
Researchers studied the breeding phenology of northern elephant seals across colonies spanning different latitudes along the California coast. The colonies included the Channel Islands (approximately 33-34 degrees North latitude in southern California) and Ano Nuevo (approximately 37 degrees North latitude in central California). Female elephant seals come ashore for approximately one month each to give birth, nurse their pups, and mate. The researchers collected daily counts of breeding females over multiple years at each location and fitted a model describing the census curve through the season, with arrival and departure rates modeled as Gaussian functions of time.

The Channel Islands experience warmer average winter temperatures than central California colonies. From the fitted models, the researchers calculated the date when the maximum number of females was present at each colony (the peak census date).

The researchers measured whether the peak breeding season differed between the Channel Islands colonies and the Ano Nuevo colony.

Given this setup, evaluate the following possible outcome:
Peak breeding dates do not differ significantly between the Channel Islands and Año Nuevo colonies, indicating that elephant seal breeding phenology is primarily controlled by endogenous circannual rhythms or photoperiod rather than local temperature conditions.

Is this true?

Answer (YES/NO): NO